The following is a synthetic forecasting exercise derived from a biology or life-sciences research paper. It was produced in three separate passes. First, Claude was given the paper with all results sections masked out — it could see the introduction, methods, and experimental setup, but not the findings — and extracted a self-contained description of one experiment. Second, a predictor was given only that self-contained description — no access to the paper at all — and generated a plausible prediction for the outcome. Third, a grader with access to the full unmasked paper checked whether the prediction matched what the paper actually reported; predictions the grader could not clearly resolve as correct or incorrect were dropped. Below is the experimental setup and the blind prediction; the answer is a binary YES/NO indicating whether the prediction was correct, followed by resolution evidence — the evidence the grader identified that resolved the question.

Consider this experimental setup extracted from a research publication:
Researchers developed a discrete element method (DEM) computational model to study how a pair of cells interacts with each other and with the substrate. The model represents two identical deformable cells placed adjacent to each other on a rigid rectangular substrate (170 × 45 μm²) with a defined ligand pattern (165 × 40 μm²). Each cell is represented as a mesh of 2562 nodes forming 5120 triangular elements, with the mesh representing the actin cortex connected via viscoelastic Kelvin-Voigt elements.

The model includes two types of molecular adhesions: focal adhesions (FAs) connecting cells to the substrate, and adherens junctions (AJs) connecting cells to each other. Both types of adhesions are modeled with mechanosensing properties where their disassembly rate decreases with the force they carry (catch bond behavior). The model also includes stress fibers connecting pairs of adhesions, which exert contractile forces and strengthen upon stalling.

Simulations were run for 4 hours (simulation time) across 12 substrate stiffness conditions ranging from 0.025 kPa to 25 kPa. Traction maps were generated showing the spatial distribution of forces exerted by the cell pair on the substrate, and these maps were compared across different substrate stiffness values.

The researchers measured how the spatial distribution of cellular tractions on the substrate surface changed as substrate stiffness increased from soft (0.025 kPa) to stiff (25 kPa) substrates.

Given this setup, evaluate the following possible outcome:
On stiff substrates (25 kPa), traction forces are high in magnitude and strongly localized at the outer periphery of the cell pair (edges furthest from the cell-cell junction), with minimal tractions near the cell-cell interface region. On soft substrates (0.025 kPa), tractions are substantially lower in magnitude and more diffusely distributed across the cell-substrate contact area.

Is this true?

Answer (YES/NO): NO